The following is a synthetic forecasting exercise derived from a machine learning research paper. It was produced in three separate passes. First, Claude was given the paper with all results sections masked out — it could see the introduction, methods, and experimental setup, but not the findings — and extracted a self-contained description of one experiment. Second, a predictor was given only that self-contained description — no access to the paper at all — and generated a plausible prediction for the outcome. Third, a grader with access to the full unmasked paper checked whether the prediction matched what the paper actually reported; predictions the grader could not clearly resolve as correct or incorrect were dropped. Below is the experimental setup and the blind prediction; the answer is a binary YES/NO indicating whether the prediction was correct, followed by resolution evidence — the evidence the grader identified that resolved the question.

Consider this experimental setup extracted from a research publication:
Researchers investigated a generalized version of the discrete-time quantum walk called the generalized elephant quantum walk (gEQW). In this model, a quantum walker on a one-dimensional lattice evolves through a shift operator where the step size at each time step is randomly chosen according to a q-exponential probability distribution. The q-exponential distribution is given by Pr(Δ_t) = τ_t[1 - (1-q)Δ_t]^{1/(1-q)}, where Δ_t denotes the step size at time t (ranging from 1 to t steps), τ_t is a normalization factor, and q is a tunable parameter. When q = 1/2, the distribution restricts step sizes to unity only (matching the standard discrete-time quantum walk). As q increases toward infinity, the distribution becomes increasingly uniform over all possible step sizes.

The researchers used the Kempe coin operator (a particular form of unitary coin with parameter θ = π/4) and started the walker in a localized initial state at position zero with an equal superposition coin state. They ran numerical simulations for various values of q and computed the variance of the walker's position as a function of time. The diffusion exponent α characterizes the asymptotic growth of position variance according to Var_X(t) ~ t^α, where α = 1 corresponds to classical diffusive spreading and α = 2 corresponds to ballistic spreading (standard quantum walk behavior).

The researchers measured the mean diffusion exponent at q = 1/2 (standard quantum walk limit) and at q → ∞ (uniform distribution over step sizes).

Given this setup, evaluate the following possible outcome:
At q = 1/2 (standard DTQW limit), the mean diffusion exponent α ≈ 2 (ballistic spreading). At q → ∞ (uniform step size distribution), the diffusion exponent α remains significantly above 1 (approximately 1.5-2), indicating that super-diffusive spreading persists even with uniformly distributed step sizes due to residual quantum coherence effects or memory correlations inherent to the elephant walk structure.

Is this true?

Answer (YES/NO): NO